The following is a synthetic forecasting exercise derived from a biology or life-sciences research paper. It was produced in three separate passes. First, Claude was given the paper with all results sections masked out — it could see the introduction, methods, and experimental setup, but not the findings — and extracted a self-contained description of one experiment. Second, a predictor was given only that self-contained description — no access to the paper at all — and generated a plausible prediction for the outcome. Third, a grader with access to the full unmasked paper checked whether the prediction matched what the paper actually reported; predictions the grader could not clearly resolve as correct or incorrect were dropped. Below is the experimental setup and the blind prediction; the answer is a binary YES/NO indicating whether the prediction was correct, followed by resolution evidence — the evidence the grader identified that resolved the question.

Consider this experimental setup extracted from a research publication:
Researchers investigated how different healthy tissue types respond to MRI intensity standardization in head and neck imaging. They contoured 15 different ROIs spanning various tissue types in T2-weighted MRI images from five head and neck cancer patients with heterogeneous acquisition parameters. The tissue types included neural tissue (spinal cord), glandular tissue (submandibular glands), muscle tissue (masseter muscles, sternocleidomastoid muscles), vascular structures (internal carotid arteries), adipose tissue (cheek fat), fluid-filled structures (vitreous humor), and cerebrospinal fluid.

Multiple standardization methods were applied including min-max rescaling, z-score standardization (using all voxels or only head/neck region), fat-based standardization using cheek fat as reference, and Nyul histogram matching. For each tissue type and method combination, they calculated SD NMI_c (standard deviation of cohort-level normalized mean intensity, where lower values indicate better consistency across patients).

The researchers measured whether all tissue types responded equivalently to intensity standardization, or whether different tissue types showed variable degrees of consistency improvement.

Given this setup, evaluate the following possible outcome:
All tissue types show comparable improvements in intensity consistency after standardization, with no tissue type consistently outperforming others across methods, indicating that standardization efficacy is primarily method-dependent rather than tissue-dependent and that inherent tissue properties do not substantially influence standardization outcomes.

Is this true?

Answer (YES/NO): NO